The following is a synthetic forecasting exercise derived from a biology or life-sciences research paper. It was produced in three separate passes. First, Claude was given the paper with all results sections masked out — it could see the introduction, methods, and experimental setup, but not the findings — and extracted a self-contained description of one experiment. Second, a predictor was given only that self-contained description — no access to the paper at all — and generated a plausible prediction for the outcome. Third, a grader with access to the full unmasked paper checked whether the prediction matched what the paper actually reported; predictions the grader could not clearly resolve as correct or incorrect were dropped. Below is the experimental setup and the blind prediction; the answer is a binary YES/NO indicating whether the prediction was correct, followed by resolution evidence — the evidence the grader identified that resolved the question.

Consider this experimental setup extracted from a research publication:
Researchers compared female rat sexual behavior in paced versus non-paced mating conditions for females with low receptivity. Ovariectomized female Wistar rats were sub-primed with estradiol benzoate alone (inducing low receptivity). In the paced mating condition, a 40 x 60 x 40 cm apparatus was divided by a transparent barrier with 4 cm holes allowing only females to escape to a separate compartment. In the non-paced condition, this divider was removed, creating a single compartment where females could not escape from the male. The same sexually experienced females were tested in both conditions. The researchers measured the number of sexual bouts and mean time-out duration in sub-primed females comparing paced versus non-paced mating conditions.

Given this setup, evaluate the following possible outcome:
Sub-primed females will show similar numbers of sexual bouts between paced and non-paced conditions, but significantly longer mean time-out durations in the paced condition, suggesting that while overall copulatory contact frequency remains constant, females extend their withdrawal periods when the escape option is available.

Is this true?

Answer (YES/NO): NO